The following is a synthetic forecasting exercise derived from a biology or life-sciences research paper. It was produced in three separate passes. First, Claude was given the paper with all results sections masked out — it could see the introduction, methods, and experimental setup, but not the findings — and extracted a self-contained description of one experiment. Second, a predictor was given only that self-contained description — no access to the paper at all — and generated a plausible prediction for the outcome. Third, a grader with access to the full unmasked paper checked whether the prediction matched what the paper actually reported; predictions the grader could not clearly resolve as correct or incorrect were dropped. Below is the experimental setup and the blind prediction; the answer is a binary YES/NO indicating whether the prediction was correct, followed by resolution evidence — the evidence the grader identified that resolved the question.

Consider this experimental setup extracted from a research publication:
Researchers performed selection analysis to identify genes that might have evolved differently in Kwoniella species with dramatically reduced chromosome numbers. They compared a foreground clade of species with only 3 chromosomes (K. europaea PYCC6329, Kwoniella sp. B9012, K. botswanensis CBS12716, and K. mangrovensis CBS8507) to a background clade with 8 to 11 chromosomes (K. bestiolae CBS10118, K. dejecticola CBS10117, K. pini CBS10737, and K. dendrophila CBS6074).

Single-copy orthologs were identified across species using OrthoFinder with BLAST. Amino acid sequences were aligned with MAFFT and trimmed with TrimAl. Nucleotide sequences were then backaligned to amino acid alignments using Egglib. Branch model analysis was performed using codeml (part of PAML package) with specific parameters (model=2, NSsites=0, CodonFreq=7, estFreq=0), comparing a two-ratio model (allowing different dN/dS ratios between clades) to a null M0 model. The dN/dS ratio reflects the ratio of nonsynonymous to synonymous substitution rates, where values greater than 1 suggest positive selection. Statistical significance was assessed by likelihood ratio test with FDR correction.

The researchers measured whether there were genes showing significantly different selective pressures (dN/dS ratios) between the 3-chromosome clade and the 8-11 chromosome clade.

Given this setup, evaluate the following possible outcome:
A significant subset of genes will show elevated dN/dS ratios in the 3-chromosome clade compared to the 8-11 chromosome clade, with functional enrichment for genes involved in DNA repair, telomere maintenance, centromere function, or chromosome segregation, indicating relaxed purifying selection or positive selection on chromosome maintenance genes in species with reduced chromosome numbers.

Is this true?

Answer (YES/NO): NO